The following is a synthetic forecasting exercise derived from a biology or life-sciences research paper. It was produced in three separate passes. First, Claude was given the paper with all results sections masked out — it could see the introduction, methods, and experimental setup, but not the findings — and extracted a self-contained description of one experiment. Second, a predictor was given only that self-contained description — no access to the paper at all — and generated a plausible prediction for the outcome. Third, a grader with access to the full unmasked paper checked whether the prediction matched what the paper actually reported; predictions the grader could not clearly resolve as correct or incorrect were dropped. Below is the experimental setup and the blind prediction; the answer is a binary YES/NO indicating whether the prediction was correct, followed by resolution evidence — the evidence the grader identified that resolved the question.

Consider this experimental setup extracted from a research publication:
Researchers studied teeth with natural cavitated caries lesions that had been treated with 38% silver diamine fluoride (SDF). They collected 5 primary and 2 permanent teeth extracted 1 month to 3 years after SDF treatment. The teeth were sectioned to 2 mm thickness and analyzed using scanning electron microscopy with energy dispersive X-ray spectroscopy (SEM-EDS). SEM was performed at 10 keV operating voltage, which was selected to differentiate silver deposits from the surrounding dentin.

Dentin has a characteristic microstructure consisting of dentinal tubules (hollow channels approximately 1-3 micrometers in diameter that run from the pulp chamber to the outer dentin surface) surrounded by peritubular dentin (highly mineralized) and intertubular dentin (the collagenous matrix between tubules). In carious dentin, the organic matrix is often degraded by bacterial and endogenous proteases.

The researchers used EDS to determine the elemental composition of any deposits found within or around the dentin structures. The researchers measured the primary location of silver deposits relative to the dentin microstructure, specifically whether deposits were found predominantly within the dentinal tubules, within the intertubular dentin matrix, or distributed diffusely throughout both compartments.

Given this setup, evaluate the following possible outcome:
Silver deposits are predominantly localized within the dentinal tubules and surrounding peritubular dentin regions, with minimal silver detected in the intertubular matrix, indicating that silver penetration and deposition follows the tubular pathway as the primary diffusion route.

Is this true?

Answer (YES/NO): NO